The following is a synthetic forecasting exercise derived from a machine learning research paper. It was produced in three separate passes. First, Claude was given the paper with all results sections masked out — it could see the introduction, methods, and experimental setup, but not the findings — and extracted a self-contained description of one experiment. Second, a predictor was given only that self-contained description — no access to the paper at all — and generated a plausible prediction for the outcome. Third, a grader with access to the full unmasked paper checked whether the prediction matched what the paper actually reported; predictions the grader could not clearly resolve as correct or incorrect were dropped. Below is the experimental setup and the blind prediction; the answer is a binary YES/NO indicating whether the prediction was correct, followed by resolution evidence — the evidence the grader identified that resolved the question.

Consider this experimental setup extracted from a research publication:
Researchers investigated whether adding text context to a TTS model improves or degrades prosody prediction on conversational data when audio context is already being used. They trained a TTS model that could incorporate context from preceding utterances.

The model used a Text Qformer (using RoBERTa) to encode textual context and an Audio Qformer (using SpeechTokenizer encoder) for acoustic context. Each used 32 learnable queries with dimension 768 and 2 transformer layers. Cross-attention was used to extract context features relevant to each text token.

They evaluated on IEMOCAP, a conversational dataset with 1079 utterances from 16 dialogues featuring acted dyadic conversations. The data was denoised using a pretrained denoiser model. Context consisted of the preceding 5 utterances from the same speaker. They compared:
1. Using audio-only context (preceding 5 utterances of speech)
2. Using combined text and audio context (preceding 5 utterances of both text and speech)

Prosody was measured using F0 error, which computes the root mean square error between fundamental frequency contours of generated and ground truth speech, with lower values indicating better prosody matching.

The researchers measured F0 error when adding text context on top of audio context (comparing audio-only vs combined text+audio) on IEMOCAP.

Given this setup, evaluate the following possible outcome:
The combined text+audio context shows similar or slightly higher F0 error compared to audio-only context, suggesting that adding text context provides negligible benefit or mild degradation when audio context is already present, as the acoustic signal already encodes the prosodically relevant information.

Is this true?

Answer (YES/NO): YES